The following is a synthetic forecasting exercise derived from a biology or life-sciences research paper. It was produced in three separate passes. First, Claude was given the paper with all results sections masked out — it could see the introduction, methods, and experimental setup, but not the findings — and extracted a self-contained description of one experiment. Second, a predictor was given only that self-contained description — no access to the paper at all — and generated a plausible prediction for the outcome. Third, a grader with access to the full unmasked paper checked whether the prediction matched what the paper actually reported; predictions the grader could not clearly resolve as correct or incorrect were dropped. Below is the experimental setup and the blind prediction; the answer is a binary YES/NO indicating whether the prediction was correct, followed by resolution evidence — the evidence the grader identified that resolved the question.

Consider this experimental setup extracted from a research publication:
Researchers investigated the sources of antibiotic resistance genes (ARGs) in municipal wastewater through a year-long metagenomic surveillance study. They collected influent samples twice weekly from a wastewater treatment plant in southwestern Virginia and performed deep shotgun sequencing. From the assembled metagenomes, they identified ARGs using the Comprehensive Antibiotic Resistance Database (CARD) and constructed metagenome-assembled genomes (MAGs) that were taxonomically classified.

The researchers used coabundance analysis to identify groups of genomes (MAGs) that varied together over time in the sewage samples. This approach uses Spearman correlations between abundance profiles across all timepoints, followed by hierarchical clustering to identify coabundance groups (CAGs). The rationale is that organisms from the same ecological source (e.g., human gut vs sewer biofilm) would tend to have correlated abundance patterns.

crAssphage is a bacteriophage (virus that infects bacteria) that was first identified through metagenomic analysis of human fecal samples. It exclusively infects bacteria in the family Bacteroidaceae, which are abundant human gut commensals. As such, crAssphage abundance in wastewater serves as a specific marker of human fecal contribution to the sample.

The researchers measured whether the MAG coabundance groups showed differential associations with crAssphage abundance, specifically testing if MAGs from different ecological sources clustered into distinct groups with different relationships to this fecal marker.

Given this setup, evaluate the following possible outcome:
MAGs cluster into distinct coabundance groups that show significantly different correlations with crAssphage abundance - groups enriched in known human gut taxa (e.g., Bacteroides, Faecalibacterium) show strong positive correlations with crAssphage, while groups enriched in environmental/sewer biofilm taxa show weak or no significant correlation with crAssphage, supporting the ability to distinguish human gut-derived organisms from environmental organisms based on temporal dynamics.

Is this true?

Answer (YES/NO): NO